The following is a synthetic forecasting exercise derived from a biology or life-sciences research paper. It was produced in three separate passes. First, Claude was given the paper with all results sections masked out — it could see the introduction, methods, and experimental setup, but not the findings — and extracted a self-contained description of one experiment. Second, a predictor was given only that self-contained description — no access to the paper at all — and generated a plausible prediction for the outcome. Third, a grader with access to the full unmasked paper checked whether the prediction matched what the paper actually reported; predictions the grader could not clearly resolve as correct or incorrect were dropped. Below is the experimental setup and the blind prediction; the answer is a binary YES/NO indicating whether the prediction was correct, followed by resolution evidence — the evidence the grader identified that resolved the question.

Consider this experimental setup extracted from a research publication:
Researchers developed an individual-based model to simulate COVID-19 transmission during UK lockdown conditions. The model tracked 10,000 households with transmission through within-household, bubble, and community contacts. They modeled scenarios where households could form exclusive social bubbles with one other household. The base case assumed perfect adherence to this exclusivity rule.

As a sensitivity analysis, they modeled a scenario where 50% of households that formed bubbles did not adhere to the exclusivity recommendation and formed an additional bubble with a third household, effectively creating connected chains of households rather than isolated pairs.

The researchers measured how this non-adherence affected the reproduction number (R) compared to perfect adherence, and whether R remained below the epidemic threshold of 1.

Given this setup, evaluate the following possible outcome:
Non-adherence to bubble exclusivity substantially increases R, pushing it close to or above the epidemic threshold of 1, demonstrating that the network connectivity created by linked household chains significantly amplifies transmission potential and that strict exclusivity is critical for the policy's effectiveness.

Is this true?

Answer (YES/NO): NO